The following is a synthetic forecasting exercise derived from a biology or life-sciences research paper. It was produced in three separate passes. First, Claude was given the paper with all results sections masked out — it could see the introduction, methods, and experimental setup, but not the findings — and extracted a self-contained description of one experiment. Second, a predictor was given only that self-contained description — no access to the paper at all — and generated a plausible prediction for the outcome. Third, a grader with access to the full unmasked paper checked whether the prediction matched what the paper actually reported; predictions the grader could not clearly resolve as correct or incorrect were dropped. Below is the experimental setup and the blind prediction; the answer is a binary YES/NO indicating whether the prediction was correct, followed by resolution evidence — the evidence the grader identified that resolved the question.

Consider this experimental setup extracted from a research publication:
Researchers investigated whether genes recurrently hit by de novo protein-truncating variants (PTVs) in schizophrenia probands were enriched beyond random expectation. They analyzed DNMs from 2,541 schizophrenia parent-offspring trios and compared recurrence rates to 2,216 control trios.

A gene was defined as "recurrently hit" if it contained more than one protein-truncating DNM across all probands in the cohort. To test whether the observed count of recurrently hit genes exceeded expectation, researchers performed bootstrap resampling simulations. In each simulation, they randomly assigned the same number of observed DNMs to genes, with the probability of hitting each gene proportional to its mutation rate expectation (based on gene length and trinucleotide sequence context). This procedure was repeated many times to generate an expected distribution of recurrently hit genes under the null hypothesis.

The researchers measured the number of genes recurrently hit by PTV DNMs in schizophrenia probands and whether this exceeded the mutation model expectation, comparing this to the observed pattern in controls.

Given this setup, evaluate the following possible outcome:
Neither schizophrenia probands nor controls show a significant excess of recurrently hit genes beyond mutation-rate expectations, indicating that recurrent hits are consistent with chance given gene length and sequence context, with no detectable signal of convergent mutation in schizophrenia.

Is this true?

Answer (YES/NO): NO